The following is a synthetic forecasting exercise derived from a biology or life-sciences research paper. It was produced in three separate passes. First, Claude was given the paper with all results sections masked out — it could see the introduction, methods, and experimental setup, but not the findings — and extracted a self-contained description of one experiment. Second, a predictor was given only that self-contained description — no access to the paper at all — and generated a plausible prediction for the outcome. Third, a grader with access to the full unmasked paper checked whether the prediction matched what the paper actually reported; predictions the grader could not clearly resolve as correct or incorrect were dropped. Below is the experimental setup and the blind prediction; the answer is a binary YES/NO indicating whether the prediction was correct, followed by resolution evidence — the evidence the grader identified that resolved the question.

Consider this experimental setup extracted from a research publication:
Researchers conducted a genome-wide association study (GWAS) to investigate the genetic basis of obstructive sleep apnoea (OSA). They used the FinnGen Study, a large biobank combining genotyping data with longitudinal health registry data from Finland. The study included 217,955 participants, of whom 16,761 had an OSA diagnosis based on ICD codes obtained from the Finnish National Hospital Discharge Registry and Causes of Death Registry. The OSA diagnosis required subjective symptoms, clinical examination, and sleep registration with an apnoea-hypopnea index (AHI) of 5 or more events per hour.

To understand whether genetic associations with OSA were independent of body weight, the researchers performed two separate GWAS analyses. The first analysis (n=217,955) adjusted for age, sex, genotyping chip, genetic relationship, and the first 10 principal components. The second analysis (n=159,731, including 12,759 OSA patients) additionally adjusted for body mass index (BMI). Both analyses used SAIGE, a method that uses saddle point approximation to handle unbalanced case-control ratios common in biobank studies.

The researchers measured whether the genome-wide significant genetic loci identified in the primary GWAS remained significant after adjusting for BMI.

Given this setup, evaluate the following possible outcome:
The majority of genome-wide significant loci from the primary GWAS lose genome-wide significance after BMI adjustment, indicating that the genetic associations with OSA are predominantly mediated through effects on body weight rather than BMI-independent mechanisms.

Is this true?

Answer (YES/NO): YES